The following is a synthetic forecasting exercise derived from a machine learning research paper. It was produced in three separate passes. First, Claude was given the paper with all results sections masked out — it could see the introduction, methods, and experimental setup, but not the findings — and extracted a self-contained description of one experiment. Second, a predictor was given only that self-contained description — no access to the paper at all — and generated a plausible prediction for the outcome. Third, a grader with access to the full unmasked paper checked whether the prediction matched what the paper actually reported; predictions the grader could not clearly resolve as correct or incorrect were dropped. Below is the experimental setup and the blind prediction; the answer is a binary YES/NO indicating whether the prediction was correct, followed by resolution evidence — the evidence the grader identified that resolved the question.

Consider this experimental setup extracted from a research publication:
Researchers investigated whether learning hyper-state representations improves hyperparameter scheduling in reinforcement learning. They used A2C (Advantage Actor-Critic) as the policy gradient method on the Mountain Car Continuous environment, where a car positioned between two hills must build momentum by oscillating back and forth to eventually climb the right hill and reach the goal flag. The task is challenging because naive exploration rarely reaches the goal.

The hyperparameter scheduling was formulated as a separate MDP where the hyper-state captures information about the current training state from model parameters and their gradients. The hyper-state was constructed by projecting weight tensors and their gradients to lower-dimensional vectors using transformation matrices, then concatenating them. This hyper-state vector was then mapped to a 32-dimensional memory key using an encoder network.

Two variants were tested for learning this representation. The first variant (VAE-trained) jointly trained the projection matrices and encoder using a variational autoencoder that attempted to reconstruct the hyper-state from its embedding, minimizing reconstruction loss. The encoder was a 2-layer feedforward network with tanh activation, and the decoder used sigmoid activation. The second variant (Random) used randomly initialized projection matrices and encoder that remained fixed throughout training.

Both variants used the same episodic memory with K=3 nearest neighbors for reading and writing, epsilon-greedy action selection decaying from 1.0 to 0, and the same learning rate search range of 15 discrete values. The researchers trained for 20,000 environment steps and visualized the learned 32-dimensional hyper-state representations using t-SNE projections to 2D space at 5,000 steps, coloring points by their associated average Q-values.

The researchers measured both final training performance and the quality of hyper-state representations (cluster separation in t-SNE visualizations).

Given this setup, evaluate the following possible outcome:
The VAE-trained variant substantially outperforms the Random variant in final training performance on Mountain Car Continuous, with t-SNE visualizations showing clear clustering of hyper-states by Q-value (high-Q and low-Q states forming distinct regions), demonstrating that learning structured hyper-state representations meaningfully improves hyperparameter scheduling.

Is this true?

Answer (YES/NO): YES